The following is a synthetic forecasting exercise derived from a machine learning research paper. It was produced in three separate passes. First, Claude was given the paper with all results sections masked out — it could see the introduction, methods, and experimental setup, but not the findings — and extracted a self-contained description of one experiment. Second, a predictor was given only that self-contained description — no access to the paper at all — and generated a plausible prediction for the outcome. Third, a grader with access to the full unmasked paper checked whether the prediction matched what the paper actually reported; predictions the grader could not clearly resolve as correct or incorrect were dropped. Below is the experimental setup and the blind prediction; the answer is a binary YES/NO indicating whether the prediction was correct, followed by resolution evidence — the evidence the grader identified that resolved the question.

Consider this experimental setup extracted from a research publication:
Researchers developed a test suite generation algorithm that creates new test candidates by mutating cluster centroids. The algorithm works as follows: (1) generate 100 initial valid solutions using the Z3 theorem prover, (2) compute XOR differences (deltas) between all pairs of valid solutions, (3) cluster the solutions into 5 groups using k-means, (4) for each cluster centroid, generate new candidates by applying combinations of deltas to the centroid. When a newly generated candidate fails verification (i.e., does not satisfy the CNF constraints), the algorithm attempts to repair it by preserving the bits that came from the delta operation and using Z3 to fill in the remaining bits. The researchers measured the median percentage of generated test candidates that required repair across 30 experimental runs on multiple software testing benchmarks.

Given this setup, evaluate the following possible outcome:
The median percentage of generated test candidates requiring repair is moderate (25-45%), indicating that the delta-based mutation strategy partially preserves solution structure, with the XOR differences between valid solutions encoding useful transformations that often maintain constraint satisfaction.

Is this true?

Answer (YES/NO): YES